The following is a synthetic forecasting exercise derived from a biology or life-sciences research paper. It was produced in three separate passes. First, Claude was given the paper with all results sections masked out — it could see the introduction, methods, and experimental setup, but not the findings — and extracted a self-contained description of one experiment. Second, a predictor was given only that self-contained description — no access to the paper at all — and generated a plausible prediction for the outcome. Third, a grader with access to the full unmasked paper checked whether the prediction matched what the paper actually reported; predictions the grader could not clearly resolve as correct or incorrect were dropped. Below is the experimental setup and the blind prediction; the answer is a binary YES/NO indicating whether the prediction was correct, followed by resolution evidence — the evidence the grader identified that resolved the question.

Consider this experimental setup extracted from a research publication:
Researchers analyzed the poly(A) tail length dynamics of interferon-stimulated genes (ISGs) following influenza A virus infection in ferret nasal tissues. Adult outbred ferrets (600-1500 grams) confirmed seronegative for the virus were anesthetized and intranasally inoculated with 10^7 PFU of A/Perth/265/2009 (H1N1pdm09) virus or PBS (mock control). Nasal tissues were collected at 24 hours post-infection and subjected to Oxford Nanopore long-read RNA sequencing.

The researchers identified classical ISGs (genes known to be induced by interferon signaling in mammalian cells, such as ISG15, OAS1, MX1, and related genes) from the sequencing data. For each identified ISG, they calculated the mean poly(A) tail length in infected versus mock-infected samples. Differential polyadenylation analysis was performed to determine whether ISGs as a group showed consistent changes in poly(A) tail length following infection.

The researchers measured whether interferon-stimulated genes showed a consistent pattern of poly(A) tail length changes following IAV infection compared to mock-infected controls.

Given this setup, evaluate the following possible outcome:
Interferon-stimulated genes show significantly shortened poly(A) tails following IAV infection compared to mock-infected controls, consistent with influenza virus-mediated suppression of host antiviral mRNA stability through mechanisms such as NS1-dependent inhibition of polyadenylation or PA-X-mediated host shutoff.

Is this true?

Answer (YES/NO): NO